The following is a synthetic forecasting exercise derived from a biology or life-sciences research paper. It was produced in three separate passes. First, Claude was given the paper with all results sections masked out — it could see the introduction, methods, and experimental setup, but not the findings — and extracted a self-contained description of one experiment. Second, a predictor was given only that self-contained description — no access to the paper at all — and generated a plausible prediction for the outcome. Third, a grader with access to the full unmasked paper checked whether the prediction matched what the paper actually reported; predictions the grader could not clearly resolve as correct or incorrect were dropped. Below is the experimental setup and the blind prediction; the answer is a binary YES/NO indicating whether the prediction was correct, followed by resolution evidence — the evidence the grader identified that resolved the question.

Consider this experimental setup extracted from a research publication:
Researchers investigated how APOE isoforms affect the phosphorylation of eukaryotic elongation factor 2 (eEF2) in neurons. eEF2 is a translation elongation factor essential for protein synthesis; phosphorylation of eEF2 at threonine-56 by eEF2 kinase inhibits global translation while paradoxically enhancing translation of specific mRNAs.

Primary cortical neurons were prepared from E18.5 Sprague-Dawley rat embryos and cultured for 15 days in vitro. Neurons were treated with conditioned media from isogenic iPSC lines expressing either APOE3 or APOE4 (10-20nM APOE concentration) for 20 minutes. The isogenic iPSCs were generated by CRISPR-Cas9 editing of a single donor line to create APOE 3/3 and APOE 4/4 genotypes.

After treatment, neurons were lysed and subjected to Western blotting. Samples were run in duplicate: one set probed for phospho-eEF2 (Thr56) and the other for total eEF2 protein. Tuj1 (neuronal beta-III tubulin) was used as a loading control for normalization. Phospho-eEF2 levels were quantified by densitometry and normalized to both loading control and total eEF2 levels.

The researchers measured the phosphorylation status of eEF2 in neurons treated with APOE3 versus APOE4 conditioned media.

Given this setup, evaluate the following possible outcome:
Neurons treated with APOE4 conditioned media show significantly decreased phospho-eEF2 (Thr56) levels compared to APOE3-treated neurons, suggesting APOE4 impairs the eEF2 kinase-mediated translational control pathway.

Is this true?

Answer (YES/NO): NO